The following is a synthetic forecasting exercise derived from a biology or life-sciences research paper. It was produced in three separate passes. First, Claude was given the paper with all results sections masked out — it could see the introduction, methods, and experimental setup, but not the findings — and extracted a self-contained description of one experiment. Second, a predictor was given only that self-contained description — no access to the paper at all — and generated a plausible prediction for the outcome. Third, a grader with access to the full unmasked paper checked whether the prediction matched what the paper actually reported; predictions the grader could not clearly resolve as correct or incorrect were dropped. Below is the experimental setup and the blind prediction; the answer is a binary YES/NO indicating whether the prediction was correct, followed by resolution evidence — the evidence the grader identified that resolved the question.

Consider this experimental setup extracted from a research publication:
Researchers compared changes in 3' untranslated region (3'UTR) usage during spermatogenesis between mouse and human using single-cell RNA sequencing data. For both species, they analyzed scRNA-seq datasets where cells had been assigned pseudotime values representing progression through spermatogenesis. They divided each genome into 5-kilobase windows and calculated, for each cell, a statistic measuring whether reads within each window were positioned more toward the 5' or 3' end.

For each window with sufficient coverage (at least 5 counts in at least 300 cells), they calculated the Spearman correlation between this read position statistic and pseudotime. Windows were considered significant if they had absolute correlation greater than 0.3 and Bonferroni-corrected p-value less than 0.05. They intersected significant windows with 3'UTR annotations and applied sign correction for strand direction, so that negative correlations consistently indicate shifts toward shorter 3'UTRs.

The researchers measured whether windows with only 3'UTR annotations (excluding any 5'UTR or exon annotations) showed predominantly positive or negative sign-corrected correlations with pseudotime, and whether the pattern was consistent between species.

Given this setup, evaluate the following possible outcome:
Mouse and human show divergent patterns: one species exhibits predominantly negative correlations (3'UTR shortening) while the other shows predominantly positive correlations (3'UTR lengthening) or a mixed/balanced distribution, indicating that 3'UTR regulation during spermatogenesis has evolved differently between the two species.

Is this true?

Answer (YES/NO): NO